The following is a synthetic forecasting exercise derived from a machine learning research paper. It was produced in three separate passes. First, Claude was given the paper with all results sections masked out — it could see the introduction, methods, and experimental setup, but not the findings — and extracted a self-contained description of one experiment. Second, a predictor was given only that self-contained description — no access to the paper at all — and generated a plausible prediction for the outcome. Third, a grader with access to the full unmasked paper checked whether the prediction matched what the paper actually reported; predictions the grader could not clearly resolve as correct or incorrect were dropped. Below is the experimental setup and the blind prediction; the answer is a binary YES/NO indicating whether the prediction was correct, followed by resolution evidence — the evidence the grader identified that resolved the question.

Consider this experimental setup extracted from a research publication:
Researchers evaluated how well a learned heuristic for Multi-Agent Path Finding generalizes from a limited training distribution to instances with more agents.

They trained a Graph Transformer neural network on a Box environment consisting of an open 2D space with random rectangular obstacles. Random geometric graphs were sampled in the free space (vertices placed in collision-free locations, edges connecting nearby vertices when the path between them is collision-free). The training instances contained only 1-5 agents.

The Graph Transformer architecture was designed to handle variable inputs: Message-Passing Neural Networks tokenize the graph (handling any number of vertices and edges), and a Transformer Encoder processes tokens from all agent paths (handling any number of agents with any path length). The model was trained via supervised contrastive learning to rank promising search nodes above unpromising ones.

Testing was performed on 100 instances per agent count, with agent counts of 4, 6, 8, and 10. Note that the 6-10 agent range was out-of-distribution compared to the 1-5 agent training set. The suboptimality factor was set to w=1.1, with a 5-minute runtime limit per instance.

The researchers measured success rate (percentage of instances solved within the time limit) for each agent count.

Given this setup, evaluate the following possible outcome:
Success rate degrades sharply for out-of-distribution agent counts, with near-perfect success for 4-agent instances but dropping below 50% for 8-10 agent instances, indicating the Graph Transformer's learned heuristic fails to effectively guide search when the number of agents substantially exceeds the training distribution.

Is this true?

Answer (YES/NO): NO